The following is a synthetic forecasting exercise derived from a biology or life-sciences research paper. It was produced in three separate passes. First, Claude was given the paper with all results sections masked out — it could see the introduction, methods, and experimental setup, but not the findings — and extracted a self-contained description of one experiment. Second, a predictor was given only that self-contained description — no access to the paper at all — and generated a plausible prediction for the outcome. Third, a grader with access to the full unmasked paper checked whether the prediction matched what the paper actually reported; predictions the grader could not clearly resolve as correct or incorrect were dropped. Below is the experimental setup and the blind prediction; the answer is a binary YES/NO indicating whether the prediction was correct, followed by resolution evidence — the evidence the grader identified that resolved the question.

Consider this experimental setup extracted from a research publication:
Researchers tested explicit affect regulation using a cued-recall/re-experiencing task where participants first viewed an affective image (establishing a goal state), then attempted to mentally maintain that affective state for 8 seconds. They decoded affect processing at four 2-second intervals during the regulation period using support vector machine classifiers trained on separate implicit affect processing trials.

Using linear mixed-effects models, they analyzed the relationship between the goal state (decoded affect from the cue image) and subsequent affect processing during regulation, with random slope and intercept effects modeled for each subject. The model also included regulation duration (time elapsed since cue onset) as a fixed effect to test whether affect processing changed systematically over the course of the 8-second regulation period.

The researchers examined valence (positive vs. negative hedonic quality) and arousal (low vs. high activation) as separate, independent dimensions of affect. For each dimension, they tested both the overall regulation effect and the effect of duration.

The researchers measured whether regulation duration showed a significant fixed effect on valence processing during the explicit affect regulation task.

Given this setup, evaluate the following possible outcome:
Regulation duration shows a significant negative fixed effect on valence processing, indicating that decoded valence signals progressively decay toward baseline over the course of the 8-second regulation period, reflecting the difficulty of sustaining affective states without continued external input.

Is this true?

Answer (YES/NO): NO